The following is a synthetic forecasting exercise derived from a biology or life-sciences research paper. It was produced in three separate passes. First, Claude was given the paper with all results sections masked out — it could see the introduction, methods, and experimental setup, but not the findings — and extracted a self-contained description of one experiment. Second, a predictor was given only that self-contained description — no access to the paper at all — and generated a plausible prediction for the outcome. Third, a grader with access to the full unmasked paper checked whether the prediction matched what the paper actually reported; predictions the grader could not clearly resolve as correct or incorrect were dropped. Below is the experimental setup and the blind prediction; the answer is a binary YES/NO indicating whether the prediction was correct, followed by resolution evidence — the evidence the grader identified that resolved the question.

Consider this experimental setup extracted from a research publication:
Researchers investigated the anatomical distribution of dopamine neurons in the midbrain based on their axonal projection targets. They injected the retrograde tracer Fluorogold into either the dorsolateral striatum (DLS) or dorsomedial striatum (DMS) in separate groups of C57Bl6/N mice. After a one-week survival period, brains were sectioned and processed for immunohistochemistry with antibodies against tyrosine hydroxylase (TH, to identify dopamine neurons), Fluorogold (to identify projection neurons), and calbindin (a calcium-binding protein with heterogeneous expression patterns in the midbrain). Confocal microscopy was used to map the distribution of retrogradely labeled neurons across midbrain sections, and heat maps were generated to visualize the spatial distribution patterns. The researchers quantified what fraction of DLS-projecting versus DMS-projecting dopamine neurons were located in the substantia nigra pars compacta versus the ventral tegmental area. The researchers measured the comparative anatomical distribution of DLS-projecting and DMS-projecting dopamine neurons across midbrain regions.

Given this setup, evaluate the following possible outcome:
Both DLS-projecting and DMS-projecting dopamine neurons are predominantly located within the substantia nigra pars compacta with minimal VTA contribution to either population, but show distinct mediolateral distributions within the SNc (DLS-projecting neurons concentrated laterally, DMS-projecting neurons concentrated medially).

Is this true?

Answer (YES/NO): NO